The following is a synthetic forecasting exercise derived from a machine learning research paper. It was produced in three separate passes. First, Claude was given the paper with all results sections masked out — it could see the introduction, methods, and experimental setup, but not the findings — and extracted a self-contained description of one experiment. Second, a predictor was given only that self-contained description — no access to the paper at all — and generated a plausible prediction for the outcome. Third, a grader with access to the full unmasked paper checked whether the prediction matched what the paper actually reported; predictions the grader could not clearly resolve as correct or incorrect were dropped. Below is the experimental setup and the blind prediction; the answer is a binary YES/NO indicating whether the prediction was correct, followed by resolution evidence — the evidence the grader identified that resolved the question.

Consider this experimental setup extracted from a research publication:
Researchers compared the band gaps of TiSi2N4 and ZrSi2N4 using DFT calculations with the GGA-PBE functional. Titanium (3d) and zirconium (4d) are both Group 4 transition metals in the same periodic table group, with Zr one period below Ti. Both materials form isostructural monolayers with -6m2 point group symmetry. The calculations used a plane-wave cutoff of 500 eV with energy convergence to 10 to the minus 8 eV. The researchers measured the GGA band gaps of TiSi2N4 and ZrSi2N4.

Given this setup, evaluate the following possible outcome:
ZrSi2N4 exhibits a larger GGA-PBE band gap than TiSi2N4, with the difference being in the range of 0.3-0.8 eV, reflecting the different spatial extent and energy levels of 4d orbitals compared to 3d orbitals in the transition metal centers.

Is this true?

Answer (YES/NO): NO